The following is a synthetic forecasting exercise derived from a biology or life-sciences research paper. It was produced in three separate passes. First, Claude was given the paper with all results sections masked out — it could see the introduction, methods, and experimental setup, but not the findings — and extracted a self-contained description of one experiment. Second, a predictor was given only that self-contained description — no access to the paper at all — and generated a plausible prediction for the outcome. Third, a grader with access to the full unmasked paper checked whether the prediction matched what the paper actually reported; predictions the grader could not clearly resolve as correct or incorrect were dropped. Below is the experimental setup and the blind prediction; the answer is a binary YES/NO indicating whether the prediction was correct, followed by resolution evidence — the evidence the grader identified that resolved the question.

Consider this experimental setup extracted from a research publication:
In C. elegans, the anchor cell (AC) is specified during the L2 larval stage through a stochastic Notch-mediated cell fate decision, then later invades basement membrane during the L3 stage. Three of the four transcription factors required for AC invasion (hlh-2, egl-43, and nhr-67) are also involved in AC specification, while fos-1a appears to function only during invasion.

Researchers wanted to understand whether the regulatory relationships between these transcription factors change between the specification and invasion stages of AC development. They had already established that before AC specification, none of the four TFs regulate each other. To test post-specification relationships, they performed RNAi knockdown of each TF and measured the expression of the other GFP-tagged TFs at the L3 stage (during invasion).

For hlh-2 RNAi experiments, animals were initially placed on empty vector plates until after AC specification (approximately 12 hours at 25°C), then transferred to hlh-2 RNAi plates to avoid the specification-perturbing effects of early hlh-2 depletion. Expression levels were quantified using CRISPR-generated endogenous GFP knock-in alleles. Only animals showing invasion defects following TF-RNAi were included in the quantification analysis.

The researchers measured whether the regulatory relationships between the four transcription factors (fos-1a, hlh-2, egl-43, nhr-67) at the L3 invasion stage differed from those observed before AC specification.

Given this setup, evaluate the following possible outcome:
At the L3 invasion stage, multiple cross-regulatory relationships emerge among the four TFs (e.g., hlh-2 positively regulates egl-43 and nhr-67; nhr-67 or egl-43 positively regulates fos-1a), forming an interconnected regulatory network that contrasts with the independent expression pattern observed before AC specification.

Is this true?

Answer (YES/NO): NO